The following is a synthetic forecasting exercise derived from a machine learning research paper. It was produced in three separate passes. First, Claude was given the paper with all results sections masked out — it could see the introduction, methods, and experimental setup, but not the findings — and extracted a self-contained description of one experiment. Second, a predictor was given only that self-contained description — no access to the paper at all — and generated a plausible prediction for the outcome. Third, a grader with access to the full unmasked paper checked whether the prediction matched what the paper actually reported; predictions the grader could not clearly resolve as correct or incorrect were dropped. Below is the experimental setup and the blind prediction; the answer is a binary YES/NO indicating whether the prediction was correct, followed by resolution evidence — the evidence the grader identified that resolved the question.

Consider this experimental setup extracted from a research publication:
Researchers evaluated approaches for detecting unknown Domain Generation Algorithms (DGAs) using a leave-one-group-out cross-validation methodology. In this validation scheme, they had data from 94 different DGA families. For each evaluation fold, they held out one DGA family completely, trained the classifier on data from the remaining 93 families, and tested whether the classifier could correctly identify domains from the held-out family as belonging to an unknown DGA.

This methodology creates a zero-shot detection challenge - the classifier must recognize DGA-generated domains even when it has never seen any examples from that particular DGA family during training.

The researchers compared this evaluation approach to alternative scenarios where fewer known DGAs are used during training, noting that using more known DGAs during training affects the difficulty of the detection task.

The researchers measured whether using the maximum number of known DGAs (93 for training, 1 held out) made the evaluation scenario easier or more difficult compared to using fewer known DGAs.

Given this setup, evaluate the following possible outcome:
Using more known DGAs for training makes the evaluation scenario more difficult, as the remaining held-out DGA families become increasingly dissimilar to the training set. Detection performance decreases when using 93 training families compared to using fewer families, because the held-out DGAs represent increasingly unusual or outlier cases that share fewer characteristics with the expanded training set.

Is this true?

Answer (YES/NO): YES